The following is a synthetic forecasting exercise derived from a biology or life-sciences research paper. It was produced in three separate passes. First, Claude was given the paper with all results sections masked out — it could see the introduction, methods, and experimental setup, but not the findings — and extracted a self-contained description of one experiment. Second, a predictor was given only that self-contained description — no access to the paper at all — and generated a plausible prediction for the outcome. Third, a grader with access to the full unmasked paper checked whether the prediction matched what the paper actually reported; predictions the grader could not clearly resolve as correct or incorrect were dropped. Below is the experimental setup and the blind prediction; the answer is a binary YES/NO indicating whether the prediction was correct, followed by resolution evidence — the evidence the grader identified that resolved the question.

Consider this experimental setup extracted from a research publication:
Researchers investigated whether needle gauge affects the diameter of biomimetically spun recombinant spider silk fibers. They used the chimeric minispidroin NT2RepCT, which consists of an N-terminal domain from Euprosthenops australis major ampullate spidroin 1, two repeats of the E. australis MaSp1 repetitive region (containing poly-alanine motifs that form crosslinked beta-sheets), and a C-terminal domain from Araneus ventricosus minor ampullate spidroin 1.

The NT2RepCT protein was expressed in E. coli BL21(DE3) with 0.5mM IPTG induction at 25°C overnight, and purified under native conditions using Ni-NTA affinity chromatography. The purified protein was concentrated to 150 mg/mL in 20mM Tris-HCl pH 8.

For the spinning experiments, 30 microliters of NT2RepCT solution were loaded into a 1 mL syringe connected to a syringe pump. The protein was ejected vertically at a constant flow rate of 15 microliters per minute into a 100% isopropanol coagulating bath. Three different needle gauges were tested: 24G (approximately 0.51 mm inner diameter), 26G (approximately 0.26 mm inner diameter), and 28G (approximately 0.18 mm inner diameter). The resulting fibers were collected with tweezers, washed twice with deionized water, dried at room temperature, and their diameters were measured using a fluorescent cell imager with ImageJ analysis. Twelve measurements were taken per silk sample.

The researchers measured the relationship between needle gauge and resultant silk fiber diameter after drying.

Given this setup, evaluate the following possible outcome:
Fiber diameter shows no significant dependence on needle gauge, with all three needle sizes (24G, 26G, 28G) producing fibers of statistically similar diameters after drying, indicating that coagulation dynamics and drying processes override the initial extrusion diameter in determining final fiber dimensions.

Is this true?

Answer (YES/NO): YES